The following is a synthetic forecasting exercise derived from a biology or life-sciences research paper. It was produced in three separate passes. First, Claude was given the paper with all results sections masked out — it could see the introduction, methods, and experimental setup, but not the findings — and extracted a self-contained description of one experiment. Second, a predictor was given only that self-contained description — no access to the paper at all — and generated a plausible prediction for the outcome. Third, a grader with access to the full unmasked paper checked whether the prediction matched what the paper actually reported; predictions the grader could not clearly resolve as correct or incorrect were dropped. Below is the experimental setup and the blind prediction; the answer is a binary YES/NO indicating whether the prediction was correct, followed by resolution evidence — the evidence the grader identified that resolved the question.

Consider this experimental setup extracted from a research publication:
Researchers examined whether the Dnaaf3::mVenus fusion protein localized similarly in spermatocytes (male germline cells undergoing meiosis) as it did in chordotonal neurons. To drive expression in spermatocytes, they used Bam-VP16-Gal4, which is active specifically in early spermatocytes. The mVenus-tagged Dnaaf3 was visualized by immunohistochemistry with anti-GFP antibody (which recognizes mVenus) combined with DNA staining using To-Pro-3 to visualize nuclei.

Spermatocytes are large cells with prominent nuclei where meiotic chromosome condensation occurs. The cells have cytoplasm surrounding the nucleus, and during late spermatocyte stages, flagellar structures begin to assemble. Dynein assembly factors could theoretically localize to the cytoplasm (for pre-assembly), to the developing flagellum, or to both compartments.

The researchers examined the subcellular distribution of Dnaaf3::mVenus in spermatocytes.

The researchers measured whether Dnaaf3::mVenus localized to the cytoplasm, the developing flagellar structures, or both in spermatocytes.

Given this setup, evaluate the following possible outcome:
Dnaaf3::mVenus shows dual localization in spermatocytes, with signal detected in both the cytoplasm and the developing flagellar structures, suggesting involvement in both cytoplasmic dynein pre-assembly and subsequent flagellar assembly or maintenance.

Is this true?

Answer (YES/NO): NO